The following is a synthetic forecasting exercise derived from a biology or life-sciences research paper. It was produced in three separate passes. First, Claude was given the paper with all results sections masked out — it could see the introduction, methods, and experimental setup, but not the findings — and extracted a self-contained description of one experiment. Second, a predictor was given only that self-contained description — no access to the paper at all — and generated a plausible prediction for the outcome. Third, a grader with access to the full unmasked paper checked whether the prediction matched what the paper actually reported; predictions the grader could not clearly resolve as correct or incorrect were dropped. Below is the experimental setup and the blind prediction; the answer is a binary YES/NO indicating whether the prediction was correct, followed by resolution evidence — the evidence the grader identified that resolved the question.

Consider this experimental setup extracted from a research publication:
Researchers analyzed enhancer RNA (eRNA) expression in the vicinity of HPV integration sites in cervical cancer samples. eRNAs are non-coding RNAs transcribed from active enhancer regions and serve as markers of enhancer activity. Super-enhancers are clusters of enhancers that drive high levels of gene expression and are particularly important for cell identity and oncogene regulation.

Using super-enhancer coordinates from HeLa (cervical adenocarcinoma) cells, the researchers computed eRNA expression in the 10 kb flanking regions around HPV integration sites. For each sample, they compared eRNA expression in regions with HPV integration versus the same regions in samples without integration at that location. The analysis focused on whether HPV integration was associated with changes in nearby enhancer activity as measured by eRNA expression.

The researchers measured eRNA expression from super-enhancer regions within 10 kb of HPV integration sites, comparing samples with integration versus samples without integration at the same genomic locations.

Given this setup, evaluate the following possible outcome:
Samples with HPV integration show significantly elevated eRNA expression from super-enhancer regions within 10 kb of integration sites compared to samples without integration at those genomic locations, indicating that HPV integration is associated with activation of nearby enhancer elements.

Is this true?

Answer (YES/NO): YES